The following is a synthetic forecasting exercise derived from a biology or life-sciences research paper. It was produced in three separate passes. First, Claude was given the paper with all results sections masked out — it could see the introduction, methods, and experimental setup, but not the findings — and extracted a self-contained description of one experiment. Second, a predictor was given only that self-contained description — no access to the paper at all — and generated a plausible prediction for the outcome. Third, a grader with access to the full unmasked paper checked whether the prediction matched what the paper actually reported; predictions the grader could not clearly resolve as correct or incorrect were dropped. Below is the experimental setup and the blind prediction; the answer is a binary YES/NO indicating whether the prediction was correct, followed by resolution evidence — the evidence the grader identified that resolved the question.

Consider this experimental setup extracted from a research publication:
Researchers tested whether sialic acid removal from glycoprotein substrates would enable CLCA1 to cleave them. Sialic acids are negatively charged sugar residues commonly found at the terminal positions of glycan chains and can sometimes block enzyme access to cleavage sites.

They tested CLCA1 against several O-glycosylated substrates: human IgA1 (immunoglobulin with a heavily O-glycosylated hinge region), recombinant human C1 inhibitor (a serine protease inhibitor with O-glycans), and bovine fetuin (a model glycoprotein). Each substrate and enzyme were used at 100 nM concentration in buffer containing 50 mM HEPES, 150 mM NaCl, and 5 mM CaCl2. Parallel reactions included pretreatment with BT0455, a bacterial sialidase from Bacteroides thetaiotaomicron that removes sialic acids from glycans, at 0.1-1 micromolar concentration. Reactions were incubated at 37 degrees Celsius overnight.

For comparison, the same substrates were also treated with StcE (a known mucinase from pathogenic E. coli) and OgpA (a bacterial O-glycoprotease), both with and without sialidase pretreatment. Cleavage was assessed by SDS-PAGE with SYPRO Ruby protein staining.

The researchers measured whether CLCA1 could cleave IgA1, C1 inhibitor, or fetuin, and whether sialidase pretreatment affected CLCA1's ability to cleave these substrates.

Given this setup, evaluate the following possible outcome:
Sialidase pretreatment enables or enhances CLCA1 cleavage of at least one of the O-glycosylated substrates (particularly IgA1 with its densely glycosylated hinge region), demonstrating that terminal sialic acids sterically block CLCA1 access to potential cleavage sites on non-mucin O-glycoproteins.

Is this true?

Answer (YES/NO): NO